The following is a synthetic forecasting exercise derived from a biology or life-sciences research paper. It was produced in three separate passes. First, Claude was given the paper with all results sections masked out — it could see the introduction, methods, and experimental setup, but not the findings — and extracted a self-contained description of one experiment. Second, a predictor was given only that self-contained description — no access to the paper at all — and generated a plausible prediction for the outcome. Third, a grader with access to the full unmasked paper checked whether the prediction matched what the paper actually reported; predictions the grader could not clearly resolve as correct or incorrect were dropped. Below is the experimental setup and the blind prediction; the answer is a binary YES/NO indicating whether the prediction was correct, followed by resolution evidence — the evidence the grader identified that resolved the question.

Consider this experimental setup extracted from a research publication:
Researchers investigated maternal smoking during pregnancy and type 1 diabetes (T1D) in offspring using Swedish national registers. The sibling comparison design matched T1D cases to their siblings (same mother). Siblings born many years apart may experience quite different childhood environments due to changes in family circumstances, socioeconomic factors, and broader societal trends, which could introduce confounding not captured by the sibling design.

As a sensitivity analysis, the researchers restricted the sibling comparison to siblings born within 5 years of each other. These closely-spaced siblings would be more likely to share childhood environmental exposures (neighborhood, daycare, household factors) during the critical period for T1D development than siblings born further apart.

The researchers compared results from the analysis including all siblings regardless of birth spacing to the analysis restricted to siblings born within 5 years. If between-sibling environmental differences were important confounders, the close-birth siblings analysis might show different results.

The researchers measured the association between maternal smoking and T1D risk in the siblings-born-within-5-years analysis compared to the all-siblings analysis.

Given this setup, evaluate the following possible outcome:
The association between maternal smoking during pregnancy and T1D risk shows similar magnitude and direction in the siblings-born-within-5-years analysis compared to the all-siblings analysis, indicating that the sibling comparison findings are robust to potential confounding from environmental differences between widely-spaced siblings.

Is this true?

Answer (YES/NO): YES